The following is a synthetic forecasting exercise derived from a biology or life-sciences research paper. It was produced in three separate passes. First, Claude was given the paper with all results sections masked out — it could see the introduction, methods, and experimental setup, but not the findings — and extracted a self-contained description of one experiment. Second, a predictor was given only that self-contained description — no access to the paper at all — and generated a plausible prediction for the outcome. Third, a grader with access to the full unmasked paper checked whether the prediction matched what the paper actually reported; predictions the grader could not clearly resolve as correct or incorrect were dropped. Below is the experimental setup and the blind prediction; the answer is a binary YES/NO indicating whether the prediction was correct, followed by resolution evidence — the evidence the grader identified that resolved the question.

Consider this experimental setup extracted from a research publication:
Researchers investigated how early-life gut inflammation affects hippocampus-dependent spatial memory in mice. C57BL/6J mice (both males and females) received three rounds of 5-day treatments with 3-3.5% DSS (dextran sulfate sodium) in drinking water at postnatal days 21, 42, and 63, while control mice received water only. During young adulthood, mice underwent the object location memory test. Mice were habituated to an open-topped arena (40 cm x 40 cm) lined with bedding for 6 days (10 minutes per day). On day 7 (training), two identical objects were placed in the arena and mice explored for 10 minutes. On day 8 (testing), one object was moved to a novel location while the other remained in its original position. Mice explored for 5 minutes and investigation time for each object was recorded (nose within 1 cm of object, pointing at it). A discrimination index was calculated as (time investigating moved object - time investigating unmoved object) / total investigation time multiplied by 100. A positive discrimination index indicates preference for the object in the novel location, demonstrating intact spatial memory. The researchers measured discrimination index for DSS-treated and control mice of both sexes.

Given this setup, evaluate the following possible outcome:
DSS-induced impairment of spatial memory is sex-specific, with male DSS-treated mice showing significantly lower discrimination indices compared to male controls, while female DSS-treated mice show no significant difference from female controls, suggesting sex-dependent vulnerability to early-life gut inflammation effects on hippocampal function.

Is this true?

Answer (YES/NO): NO